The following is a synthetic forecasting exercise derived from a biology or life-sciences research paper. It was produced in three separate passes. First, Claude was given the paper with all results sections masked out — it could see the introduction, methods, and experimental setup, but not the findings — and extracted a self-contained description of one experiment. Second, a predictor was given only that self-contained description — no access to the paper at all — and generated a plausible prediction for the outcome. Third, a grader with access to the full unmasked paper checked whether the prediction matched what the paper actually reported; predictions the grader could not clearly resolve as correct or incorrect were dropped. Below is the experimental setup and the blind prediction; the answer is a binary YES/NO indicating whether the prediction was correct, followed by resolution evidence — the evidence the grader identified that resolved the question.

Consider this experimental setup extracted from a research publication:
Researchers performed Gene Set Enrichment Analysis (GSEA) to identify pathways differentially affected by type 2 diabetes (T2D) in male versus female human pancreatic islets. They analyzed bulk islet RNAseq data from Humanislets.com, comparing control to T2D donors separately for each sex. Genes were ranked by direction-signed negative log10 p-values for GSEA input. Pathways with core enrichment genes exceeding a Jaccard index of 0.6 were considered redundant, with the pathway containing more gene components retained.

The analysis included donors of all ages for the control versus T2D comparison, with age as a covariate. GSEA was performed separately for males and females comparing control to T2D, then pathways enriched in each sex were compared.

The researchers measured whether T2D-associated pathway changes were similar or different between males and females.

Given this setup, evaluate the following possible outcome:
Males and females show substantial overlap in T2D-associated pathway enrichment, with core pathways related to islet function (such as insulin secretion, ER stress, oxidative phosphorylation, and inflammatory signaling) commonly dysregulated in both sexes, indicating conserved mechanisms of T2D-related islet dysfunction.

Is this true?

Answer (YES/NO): NO